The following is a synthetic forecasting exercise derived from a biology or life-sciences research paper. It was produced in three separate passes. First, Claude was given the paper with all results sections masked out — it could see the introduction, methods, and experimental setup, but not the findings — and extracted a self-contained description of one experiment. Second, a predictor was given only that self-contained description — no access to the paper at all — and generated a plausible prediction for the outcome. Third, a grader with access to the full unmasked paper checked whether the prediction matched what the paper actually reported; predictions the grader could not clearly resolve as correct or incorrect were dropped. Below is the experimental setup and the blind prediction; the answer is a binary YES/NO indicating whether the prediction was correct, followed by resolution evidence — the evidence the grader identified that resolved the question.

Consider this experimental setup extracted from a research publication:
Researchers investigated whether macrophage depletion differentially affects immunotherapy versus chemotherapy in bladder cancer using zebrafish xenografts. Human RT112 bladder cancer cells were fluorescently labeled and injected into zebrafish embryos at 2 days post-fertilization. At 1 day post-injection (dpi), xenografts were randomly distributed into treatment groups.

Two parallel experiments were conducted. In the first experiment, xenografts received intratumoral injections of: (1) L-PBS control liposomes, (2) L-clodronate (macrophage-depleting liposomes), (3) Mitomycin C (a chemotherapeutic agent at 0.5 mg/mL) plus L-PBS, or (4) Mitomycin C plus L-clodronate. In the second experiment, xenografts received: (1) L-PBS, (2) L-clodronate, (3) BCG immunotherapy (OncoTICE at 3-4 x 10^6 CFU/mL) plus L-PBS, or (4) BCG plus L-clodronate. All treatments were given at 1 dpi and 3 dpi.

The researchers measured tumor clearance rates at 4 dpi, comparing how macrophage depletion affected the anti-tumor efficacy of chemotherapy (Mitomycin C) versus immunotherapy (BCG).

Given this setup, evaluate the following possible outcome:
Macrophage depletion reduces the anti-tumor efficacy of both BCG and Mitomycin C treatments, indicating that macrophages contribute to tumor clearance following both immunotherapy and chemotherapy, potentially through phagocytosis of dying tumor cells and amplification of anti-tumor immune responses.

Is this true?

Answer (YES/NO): NO